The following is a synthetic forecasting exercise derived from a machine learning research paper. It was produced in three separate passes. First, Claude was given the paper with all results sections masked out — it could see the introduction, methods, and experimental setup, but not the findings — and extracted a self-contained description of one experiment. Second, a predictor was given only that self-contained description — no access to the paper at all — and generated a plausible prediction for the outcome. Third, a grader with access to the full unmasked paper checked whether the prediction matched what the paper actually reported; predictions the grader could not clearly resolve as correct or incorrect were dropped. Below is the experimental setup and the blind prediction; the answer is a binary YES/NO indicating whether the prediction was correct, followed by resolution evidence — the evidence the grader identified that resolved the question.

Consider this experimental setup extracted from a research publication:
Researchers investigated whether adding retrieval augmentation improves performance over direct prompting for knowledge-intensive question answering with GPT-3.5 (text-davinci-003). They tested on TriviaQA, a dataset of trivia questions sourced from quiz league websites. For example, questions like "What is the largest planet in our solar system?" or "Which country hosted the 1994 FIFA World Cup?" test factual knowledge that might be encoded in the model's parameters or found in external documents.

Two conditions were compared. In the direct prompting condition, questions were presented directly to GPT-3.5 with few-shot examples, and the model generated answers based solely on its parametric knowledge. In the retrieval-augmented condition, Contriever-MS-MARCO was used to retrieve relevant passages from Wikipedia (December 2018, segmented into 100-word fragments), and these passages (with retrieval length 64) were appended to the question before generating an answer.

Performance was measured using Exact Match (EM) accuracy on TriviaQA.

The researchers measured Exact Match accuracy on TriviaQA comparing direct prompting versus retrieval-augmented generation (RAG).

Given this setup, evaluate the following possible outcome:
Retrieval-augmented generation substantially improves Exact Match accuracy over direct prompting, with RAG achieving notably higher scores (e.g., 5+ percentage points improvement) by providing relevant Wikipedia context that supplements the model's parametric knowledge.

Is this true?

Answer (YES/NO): NO